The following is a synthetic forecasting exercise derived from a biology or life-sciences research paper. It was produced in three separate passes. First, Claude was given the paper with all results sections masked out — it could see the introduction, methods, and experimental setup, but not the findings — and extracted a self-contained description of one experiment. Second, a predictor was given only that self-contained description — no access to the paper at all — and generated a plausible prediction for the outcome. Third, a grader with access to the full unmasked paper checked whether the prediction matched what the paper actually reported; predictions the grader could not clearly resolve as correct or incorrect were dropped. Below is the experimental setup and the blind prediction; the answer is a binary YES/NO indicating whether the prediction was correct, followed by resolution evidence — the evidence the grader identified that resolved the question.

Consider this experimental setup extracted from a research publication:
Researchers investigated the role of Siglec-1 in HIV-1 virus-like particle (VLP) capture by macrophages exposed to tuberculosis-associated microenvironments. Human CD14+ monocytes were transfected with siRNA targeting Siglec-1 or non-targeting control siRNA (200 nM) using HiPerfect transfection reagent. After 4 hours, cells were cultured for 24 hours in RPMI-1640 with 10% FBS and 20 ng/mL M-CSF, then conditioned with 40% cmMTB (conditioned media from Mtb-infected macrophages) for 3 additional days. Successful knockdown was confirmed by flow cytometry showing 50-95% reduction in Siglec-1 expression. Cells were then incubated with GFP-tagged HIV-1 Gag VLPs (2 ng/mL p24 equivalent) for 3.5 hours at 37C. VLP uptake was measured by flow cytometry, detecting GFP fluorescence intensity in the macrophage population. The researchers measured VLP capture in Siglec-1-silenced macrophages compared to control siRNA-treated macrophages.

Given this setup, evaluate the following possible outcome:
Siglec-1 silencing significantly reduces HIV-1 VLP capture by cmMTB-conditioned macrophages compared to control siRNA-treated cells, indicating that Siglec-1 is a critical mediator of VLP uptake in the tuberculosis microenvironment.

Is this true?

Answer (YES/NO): YES